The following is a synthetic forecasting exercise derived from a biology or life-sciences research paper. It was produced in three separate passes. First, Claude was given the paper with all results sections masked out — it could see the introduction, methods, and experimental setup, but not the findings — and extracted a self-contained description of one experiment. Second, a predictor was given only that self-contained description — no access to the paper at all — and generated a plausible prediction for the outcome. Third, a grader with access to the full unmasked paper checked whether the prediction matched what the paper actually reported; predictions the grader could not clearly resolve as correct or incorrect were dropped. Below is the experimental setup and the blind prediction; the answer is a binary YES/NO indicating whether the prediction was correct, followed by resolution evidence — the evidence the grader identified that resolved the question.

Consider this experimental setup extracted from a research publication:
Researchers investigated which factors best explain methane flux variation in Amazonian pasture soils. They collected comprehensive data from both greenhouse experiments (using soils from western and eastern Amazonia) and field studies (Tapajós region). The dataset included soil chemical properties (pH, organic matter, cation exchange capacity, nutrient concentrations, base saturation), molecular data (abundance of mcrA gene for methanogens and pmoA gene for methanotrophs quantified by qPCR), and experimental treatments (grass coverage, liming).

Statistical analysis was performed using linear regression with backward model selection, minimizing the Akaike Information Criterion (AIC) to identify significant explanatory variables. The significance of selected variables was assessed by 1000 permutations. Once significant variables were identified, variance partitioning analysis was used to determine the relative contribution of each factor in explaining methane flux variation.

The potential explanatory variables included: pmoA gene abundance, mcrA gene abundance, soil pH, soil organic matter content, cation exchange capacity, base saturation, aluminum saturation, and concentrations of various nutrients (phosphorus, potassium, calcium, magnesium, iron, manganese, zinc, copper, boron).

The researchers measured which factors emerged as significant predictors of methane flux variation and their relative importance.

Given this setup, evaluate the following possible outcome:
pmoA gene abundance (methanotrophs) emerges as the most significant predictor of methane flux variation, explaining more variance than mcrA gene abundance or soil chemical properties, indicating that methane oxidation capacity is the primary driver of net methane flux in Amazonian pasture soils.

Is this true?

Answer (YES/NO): NO